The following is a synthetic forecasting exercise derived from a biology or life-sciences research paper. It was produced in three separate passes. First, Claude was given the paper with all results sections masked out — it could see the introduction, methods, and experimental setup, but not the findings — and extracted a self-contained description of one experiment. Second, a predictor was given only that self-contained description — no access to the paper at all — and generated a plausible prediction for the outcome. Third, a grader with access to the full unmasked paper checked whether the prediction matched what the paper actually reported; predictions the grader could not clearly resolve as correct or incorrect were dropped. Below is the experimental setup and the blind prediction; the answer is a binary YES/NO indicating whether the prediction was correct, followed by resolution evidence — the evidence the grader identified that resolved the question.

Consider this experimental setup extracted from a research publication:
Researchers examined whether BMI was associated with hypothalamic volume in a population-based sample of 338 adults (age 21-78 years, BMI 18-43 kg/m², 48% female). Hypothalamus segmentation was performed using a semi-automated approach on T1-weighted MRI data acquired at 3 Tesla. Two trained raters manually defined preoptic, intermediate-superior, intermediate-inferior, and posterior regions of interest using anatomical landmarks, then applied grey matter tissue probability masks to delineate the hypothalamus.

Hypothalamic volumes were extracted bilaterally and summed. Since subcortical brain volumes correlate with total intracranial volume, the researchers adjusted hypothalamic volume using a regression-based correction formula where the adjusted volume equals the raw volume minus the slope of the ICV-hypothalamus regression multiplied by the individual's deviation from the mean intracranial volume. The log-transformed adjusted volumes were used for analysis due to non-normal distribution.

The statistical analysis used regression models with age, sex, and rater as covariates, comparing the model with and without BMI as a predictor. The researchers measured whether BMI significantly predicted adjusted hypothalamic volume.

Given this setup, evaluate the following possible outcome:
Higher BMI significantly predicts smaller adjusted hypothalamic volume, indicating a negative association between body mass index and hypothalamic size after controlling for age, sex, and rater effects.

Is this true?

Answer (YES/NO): NO